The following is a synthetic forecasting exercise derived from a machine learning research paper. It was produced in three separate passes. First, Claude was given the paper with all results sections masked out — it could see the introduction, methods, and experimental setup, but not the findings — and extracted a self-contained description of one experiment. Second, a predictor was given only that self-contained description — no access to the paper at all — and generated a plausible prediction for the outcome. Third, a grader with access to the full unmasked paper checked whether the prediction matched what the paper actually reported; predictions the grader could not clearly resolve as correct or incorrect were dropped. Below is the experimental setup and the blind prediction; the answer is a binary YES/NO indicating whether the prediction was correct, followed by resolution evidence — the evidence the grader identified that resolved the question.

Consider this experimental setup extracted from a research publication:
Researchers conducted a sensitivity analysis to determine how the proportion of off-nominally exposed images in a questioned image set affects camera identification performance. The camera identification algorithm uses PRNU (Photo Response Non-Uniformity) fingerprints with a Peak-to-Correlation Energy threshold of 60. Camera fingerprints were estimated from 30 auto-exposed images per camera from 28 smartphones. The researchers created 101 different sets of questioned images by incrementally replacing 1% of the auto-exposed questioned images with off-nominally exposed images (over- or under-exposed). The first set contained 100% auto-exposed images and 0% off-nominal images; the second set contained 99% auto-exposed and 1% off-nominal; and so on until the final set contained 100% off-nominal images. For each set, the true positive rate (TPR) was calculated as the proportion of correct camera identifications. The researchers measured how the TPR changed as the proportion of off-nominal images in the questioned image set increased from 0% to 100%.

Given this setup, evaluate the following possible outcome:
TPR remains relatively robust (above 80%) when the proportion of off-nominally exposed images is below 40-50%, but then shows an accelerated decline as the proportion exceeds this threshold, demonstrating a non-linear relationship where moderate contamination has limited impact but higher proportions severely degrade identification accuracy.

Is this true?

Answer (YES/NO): NO